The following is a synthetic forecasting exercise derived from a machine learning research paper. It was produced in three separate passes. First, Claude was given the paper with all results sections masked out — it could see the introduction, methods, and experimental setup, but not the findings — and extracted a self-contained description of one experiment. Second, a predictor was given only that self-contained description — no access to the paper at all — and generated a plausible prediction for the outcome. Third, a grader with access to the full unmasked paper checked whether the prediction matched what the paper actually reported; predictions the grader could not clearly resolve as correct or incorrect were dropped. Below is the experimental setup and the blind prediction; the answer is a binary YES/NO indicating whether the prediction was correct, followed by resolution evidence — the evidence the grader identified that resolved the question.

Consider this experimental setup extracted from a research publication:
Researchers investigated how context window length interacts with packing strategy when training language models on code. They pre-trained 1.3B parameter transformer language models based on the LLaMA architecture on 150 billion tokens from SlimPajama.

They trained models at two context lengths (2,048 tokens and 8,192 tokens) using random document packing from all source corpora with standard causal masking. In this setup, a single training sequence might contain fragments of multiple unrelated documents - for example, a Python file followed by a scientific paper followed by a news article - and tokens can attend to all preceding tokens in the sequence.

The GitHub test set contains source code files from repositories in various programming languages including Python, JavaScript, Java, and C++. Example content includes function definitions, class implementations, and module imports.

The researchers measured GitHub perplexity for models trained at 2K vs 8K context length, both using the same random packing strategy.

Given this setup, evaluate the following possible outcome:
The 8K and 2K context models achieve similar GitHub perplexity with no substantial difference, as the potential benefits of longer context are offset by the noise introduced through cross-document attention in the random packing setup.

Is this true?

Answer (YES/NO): NO